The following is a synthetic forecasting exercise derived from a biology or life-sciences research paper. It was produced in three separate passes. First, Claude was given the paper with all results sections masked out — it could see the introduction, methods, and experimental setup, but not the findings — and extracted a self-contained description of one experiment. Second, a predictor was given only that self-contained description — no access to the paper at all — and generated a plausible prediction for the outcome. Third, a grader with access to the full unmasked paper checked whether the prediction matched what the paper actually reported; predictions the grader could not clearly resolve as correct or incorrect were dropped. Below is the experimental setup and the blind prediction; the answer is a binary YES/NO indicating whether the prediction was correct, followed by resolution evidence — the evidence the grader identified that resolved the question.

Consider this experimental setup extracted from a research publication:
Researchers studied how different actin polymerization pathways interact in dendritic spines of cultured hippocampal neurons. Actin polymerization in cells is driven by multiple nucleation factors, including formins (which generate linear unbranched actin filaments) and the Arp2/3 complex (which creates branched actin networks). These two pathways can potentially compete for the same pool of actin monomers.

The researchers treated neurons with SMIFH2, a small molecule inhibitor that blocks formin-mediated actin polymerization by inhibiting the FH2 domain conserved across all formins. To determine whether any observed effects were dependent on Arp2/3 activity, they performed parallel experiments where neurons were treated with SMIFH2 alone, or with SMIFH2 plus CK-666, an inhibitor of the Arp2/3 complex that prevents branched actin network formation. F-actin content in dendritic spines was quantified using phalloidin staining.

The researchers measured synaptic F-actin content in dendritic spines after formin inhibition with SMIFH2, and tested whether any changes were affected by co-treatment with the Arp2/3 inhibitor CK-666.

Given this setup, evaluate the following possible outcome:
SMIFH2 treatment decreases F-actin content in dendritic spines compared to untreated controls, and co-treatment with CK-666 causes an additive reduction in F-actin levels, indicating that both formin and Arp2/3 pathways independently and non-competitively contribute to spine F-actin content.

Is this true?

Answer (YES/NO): NO